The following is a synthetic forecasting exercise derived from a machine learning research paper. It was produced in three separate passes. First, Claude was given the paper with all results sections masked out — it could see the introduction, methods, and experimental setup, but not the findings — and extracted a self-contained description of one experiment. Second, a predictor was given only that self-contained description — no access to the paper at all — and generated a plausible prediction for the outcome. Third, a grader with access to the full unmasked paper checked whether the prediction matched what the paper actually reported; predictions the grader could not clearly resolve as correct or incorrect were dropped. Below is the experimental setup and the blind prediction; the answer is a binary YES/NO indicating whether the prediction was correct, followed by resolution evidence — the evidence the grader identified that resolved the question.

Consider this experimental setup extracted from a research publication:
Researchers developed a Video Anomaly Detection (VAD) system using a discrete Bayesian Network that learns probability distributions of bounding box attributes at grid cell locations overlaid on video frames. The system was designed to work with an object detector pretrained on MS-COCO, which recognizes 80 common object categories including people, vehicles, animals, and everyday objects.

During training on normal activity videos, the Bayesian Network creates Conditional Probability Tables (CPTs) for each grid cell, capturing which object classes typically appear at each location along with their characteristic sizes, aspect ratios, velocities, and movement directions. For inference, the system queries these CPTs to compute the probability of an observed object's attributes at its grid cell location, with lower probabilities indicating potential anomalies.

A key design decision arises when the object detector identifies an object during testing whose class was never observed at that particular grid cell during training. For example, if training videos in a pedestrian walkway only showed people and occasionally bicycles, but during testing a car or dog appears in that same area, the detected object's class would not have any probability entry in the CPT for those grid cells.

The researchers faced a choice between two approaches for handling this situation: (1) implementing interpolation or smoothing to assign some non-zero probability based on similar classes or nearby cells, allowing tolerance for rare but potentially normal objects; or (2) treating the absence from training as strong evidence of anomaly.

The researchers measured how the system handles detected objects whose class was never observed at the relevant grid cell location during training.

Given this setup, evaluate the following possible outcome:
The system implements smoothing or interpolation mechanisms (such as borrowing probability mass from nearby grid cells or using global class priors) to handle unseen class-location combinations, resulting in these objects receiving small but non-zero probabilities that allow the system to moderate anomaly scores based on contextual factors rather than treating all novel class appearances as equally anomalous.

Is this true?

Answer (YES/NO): NO